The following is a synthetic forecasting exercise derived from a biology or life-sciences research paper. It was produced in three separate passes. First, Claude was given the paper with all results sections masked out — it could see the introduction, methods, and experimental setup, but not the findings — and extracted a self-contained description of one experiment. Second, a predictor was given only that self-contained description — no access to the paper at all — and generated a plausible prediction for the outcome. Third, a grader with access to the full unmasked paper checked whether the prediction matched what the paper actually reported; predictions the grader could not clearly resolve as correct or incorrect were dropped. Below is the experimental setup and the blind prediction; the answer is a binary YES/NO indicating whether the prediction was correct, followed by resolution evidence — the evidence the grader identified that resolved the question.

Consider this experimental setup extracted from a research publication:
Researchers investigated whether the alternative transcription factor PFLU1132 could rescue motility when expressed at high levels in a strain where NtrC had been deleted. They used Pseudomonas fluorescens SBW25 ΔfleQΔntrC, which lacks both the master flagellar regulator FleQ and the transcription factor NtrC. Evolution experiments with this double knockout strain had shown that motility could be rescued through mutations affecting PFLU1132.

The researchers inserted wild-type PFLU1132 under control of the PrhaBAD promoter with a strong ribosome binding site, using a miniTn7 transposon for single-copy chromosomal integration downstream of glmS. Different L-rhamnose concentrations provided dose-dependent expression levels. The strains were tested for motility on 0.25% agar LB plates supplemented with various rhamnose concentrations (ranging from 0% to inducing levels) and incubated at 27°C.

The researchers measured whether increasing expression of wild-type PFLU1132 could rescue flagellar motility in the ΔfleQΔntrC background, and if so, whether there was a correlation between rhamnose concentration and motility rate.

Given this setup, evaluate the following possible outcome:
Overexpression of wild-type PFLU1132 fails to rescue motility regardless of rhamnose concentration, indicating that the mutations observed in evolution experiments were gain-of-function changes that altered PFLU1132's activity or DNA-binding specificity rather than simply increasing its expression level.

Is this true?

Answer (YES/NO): YES